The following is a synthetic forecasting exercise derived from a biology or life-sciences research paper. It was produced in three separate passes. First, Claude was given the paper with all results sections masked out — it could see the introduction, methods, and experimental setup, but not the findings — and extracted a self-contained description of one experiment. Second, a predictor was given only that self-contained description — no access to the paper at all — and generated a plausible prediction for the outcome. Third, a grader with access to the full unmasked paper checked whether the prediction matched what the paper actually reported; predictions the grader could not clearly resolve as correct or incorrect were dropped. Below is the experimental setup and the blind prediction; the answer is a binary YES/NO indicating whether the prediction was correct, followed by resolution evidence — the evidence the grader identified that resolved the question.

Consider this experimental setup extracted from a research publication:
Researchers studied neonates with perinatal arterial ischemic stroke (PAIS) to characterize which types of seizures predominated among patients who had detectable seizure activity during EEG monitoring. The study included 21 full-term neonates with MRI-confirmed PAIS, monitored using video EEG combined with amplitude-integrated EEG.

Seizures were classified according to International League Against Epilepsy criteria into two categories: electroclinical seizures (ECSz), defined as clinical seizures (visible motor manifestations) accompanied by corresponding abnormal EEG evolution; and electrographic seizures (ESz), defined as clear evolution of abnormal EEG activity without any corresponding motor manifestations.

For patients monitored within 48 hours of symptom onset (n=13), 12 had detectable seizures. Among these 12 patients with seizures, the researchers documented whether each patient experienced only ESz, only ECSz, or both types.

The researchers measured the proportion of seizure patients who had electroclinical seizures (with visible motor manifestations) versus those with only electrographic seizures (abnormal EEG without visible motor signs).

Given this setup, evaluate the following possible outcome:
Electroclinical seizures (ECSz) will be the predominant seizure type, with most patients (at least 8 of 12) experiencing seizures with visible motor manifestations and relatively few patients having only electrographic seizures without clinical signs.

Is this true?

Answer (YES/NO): YES